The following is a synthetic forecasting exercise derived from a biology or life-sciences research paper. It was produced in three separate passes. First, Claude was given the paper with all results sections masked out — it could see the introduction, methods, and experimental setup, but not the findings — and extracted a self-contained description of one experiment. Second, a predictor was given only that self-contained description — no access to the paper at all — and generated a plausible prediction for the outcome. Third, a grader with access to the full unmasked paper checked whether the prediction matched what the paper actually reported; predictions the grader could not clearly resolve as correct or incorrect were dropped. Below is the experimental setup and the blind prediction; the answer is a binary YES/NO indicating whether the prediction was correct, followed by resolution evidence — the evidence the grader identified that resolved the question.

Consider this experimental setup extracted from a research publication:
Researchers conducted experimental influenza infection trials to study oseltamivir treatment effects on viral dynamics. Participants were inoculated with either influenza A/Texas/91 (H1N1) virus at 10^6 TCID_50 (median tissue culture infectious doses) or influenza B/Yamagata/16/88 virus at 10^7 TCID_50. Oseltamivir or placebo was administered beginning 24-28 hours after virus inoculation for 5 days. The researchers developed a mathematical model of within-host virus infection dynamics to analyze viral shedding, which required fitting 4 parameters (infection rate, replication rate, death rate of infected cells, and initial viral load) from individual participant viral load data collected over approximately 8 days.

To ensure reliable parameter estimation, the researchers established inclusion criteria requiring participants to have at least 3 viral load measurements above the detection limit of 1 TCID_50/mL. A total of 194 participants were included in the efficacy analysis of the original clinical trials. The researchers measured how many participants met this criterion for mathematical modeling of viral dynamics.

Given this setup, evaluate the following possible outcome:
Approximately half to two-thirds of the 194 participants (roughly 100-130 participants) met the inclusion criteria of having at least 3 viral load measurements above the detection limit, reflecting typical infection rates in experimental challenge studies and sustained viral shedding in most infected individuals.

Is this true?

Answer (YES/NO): YES